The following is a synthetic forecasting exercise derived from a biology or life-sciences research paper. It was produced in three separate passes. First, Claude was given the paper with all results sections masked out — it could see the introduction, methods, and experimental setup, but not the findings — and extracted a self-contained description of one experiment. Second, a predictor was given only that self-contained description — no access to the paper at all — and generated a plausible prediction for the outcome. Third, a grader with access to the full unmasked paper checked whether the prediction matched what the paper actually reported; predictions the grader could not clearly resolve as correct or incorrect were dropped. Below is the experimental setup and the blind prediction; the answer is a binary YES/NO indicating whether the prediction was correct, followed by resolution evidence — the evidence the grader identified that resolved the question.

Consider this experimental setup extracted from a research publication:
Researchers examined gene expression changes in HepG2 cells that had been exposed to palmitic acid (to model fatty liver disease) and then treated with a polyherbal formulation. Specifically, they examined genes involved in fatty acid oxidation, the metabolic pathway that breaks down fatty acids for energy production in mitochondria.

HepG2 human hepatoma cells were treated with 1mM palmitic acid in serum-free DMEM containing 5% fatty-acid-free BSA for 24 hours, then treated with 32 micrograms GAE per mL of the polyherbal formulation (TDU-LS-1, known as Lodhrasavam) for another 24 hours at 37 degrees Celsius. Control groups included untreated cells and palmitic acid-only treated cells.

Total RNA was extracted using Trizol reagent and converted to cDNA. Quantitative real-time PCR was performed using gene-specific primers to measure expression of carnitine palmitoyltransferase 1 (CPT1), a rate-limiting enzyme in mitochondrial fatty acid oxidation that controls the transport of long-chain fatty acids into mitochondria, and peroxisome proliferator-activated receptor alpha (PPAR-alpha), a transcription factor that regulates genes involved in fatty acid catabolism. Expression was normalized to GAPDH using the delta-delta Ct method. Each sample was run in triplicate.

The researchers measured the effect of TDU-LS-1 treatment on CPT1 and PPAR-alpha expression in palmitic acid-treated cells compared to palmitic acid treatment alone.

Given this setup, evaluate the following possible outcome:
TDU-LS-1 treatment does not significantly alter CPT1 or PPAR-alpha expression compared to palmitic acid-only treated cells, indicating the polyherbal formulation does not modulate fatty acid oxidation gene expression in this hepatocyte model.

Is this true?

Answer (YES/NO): NO